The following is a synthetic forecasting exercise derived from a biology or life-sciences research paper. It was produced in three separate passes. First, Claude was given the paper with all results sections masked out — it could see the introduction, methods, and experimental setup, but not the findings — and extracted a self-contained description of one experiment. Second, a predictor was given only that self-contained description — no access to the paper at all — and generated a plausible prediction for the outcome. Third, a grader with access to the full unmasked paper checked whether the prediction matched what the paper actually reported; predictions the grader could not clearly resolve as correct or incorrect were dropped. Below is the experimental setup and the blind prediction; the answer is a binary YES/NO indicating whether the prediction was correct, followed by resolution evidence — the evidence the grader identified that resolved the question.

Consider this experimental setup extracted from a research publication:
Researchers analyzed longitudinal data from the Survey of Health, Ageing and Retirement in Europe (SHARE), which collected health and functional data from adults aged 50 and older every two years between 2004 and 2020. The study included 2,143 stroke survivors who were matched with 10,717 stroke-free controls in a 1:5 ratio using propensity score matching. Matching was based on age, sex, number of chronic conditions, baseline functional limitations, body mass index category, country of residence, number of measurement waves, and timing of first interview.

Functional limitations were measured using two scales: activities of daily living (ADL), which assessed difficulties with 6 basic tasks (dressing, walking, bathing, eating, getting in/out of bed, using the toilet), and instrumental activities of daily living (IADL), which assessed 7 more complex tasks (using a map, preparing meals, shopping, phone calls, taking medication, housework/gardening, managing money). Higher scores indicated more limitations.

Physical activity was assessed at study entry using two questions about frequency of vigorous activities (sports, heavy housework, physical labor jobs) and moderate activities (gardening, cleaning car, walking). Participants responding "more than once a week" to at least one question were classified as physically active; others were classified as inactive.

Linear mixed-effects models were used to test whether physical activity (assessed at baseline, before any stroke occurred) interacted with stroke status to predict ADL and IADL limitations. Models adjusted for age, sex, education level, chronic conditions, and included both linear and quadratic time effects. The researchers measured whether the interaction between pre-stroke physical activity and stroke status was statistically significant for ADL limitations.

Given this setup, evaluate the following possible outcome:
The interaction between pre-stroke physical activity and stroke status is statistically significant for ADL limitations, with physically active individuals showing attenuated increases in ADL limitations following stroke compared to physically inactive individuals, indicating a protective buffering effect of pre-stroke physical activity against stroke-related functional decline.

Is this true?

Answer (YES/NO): YES